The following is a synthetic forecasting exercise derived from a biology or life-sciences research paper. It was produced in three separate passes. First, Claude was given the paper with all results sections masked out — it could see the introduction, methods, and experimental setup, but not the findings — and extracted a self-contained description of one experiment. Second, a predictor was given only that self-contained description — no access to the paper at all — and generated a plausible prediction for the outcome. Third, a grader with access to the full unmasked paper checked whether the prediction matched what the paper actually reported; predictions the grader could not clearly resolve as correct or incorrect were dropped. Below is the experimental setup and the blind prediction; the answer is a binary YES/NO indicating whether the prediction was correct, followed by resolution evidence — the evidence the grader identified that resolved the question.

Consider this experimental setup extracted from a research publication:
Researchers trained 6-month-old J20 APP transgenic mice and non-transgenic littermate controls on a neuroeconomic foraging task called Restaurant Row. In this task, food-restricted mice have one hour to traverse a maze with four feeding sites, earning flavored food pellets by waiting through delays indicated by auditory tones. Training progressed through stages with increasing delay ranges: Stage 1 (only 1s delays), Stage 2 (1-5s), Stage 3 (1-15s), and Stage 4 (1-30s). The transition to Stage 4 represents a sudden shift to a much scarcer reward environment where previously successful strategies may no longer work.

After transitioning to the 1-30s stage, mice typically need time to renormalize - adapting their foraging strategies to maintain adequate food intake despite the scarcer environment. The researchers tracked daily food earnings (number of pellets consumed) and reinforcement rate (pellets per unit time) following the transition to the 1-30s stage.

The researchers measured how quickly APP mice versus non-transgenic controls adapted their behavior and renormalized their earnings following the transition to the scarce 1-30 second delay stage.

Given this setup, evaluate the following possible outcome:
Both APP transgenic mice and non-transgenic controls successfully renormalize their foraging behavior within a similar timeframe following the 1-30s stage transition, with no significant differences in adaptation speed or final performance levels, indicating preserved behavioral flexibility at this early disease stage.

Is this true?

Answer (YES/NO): NO